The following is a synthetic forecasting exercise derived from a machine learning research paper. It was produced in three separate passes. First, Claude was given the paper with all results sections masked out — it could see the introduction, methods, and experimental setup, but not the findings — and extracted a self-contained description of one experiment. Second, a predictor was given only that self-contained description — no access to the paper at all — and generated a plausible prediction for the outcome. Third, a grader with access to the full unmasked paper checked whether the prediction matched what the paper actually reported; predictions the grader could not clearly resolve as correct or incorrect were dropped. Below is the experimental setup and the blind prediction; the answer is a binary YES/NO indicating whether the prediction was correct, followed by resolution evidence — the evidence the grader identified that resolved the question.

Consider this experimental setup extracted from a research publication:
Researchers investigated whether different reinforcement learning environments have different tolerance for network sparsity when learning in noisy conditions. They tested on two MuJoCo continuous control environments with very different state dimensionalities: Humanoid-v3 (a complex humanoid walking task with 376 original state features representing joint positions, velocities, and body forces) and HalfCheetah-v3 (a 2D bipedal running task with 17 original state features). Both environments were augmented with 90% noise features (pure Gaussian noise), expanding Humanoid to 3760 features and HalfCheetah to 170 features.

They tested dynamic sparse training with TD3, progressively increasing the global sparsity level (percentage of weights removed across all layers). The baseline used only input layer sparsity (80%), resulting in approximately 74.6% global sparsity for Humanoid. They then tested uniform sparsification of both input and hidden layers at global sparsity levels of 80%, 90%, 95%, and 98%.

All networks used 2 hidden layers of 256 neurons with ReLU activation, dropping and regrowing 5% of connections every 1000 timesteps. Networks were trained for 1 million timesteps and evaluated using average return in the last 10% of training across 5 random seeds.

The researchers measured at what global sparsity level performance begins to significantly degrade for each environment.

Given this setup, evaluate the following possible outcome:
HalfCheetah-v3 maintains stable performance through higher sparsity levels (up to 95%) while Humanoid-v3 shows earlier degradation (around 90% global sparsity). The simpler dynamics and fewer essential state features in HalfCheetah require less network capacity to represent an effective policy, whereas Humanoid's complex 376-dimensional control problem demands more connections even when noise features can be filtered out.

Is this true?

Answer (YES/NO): NO